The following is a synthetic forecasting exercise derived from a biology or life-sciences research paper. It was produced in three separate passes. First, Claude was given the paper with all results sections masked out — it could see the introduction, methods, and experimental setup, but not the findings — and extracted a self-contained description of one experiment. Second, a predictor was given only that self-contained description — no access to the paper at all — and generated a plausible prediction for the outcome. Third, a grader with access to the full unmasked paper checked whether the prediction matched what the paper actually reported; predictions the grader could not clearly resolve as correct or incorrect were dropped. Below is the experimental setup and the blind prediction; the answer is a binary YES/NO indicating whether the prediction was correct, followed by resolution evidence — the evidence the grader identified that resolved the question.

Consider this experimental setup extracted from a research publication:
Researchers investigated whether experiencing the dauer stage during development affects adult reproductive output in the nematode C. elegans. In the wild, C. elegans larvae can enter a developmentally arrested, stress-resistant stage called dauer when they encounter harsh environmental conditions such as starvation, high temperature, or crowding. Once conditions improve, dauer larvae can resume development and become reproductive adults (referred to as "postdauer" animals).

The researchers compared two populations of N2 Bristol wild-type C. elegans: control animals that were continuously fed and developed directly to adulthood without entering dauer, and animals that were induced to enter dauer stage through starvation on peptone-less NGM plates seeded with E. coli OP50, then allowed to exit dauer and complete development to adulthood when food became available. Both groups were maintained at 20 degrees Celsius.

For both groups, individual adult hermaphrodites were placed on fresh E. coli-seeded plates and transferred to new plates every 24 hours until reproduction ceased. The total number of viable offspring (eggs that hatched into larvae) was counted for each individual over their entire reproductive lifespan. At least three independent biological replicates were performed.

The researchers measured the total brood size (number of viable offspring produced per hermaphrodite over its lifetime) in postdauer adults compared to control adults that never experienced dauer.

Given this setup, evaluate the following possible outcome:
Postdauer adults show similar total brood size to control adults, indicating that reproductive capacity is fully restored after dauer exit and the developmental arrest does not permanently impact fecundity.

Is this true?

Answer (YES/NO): NO